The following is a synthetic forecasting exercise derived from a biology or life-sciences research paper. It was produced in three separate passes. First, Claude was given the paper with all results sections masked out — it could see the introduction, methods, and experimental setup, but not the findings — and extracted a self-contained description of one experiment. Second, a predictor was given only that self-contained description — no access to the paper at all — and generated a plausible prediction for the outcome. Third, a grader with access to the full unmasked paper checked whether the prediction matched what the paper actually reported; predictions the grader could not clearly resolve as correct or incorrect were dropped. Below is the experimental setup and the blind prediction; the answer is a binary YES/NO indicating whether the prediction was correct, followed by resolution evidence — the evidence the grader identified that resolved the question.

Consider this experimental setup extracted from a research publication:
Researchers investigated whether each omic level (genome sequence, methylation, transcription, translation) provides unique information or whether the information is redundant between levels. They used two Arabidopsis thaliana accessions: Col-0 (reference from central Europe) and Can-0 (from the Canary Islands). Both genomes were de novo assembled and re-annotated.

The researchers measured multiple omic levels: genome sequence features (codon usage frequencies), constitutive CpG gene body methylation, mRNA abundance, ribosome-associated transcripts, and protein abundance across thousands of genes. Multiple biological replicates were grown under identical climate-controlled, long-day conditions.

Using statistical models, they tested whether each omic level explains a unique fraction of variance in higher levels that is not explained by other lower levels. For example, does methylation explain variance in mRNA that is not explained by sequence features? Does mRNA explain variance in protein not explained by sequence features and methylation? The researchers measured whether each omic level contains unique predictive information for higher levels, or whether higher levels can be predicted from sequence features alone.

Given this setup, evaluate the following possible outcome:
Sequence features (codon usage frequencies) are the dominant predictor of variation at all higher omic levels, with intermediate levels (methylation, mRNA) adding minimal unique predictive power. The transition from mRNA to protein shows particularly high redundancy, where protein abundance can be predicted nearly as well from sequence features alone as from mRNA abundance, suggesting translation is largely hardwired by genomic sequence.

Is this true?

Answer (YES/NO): NO